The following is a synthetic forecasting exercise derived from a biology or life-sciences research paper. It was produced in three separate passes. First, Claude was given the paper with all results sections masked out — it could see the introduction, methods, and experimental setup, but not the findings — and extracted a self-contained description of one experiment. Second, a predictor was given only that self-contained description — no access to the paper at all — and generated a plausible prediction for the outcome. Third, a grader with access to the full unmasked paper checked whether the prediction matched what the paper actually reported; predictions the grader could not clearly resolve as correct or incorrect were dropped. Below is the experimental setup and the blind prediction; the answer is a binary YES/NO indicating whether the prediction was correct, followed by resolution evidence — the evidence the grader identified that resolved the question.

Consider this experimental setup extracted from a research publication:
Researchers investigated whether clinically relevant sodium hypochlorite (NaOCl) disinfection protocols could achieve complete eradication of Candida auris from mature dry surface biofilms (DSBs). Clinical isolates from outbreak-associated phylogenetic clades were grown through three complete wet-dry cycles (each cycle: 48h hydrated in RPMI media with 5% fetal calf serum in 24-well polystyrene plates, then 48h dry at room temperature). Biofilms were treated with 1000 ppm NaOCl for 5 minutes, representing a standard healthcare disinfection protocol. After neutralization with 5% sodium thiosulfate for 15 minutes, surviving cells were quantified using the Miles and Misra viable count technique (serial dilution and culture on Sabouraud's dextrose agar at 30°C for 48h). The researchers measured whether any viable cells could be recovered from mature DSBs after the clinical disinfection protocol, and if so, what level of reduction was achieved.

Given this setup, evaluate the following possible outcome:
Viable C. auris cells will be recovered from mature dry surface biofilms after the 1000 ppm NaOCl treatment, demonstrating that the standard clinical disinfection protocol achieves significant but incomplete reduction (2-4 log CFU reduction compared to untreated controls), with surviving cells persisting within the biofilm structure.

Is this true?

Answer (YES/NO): YES